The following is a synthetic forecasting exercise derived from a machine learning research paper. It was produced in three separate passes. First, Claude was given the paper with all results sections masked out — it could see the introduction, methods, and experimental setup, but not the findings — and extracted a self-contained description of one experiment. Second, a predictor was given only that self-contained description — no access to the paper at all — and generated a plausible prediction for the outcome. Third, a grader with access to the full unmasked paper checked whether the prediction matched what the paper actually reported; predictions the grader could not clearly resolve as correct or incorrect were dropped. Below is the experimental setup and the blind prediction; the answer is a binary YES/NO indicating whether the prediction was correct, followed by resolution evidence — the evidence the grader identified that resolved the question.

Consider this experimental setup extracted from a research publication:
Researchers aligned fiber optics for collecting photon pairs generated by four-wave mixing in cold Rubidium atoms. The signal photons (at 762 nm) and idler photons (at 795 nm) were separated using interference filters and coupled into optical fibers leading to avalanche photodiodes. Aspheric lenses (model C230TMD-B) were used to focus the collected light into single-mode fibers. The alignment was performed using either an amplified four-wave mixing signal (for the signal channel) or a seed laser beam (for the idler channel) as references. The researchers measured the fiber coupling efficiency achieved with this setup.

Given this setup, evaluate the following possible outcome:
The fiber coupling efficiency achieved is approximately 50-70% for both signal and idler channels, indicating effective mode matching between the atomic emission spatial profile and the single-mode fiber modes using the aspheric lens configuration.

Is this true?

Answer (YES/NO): YES